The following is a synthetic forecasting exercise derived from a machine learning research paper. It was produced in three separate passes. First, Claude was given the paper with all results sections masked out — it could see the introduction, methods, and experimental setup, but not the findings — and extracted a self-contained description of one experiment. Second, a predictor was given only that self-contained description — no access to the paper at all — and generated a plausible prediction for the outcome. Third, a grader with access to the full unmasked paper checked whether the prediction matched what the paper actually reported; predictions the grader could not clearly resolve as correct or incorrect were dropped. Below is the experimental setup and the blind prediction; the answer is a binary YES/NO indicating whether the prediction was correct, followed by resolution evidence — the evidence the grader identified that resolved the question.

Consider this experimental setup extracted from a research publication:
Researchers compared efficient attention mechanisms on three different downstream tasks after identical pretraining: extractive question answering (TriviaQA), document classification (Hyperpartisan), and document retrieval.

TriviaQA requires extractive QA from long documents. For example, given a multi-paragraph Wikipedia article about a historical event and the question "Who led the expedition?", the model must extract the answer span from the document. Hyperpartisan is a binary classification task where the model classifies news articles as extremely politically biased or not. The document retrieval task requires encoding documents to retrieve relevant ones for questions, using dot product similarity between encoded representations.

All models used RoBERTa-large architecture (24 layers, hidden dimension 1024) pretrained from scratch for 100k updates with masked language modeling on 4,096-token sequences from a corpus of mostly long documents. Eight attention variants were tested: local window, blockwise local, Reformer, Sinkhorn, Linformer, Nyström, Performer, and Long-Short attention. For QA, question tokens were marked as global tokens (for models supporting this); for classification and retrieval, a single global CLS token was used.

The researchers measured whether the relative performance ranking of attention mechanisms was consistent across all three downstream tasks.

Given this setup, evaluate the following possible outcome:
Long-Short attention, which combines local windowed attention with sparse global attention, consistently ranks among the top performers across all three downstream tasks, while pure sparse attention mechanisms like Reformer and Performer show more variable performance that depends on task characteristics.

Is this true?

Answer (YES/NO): NO